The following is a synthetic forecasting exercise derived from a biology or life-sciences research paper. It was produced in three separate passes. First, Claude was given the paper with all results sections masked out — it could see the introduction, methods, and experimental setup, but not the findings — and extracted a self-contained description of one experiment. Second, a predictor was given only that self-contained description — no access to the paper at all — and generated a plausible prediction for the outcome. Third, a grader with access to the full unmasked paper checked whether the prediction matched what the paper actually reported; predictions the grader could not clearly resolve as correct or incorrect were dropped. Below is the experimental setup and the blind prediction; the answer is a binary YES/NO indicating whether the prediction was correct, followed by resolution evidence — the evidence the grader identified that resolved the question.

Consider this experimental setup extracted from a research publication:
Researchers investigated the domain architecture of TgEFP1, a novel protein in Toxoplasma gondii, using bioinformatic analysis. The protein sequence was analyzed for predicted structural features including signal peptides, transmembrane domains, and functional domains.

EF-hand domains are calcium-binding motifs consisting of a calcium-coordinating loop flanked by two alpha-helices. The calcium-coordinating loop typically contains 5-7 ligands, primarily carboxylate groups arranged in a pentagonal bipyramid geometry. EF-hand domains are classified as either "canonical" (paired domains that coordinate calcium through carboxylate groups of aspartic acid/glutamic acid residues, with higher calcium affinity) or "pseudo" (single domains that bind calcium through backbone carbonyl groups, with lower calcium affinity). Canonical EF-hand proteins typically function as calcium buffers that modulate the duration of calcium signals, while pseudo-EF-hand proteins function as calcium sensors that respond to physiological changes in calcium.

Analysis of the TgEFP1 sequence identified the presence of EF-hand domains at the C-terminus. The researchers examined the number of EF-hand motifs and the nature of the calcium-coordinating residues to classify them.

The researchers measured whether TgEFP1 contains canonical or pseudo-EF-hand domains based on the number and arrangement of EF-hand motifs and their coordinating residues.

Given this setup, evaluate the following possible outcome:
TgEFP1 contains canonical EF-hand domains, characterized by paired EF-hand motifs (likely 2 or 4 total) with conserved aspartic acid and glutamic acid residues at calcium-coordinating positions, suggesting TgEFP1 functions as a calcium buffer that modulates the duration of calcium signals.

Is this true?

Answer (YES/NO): YES